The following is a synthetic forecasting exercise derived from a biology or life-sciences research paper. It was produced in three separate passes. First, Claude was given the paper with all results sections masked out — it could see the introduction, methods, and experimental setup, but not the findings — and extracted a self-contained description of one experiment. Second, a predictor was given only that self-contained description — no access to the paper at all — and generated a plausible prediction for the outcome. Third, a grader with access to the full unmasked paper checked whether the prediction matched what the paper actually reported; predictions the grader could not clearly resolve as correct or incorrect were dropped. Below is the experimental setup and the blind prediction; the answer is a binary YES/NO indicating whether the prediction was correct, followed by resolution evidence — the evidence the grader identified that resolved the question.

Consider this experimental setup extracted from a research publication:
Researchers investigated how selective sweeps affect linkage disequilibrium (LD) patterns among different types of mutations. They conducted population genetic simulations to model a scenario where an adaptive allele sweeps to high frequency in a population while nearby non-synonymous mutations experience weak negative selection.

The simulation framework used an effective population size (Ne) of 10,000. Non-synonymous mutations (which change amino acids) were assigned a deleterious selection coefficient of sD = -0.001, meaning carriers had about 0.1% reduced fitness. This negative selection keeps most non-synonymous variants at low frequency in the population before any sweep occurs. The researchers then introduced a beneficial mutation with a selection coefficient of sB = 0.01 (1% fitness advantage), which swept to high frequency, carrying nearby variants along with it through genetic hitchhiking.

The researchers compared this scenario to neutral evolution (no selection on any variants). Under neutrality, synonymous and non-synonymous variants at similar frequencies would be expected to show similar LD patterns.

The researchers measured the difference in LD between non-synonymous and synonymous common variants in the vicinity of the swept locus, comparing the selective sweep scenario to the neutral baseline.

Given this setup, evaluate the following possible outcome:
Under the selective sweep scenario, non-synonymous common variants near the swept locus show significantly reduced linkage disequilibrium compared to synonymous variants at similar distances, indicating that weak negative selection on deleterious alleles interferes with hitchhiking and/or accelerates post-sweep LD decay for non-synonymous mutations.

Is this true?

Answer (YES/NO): NO